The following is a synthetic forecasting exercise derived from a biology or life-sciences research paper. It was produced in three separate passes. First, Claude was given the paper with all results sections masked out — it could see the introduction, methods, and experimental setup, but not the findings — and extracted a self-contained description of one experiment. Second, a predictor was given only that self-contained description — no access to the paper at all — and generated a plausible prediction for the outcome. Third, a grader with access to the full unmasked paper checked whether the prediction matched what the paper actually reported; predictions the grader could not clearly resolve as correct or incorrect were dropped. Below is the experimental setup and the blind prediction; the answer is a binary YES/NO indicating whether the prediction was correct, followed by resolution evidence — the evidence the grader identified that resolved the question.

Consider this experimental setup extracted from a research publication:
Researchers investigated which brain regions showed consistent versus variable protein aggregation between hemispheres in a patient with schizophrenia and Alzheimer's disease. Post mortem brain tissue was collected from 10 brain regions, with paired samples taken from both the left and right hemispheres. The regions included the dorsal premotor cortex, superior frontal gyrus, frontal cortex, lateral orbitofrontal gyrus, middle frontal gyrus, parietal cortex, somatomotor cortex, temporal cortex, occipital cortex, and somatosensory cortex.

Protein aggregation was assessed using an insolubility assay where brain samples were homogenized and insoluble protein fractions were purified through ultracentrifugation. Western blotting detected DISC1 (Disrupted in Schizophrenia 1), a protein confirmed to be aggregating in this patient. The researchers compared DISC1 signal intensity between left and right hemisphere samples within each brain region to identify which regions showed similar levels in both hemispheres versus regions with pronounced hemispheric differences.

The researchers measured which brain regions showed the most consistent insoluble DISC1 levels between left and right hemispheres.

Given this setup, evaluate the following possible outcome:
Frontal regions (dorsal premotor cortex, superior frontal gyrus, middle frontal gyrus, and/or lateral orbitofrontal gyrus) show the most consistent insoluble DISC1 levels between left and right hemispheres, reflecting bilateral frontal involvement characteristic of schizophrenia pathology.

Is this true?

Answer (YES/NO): NO